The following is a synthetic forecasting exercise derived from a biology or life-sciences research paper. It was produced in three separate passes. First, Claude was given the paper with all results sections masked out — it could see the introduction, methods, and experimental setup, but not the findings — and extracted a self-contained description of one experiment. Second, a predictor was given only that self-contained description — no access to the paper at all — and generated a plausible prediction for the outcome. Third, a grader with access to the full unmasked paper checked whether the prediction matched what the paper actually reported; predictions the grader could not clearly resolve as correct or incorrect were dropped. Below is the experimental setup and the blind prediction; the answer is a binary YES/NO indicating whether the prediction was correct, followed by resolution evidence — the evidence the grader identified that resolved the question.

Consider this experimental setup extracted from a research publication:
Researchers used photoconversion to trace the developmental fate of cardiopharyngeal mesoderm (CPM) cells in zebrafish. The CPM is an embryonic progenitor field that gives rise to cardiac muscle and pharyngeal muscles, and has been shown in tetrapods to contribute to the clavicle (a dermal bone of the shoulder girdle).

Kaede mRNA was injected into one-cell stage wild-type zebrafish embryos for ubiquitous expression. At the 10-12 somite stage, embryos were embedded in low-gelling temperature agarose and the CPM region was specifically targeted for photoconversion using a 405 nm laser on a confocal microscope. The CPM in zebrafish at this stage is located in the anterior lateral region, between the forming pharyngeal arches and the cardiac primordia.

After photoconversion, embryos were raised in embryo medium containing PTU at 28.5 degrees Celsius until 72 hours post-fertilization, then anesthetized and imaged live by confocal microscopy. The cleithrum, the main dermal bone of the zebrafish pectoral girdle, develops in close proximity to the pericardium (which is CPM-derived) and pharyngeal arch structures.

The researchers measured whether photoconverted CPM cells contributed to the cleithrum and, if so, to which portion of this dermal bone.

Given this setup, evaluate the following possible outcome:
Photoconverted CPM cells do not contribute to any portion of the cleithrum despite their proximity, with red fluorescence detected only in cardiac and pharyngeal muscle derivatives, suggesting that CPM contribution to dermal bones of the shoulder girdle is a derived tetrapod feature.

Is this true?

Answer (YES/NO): NO